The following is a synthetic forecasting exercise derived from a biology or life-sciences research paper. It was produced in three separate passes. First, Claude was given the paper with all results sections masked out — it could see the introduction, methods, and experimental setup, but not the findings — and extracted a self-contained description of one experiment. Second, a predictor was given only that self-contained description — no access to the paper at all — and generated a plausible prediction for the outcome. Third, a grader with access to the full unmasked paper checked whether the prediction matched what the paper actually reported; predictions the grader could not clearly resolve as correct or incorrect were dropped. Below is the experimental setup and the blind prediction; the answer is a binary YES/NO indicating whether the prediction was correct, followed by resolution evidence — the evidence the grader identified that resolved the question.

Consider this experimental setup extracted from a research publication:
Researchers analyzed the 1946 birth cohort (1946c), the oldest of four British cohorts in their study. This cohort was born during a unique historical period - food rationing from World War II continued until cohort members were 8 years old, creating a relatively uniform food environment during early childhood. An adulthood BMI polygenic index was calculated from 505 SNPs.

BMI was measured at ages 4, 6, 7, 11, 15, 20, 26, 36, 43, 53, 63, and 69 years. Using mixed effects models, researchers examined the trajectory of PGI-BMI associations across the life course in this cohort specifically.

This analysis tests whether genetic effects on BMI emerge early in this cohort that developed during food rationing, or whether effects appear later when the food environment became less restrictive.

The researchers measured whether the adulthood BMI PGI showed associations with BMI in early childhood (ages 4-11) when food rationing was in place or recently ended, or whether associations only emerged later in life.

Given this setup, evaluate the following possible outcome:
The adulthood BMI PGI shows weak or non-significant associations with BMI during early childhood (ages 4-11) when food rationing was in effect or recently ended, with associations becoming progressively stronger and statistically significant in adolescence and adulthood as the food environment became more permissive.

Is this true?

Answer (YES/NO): NO